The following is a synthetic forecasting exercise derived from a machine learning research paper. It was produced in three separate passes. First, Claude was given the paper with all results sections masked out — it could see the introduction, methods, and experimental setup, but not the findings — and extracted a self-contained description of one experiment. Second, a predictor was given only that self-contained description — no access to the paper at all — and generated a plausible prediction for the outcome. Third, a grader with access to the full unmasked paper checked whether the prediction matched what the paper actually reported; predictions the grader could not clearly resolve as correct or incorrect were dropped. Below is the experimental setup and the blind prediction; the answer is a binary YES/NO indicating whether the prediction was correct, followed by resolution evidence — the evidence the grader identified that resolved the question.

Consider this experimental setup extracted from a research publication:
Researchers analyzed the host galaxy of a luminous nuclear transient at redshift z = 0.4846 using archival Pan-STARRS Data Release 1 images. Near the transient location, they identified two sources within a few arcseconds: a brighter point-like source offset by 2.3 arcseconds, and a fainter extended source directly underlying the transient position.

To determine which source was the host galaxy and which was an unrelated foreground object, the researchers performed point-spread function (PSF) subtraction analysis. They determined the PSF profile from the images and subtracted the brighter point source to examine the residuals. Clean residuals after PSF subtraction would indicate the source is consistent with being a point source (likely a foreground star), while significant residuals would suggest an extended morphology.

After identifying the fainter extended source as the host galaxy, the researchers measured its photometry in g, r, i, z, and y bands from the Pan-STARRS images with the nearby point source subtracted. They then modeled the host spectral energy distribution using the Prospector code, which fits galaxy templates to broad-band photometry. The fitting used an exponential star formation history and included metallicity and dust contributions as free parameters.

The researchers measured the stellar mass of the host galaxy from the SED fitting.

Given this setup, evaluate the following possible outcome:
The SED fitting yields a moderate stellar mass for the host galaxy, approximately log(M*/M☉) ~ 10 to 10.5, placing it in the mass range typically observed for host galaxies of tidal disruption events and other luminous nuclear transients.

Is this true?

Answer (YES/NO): NO